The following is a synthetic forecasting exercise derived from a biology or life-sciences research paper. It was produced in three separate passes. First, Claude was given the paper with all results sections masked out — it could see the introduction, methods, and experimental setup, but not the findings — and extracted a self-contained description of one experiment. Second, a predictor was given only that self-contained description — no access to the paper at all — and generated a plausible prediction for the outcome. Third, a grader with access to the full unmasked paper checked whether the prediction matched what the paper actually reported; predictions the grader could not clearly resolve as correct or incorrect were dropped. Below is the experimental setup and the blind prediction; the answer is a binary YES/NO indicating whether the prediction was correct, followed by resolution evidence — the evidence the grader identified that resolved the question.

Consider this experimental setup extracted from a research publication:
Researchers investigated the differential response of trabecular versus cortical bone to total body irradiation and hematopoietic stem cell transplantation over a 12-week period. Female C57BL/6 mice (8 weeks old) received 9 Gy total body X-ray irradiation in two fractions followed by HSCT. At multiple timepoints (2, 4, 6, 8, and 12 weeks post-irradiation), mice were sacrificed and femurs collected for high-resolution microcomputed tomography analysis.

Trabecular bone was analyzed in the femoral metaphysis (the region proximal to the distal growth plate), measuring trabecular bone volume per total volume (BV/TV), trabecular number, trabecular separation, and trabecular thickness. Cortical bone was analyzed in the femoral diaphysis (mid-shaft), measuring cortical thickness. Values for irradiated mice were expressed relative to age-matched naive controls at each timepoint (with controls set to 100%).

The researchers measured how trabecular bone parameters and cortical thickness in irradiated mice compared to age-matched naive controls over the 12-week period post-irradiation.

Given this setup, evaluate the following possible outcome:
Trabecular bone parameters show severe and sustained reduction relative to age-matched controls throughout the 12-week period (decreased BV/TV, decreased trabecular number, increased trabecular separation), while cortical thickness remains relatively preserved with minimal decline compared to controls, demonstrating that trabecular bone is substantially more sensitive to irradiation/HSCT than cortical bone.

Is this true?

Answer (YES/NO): NO